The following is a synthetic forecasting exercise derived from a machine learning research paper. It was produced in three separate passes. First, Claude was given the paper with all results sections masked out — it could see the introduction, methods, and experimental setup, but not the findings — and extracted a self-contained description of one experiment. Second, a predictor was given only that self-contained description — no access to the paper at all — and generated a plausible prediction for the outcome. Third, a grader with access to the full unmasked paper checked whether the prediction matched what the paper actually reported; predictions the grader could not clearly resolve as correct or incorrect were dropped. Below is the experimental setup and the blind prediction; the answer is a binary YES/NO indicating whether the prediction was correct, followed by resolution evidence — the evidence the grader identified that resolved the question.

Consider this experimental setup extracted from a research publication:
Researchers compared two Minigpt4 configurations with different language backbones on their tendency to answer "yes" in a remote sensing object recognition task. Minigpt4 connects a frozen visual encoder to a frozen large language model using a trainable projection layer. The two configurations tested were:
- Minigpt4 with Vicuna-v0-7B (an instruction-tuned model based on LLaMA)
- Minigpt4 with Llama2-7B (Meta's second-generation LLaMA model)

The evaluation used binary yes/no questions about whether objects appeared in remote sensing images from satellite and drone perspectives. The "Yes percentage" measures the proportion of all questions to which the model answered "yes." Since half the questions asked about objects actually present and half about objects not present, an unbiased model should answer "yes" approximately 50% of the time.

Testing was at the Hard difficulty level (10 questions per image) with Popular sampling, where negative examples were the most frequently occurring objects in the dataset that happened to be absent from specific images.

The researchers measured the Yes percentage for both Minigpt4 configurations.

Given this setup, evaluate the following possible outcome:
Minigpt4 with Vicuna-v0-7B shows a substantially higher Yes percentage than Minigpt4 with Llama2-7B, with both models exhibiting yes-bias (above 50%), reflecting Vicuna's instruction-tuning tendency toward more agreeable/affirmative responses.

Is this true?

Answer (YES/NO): NO